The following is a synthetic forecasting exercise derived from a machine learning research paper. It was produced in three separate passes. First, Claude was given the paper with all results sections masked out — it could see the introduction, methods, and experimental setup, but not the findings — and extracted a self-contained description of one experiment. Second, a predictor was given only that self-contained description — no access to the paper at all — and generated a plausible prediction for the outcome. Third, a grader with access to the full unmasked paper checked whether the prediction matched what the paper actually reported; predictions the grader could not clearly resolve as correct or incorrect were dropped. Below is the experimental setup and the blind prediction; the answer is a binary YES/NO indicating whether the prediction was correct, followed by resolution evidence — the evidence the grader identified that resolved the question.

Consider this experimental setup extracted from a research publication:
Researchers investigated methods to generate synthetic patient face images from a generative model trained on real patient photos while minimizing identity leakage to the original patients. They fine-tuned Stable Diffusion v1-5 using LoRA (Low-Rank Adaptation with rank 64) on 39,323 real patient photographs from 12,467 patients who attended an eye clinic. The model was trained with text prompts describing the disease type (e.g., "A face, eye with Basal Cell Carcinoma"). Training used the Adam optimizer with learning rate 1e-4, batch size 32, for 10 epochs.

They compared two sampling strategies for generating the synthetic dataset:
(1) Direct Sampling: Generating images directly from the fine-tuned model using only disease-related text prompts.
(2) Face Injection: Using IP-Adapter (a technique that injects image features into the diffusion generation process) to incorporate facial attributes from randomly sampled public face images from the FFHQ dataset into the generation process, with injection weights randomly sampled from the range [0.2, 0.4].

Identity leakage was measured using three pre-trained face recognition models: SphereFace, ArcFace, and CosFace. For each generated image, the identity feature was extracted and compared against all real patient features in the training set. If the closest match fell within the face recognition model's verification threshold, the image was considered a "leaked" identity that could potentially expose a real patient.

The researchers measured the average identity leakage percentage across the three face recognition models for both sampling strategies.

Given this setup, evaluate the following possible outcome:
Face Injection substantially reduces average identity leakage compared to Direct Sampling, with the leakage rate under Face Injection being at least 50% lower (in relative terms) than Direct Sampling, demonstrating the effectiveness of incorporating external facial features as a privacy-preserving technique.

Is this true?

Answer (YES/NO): YES